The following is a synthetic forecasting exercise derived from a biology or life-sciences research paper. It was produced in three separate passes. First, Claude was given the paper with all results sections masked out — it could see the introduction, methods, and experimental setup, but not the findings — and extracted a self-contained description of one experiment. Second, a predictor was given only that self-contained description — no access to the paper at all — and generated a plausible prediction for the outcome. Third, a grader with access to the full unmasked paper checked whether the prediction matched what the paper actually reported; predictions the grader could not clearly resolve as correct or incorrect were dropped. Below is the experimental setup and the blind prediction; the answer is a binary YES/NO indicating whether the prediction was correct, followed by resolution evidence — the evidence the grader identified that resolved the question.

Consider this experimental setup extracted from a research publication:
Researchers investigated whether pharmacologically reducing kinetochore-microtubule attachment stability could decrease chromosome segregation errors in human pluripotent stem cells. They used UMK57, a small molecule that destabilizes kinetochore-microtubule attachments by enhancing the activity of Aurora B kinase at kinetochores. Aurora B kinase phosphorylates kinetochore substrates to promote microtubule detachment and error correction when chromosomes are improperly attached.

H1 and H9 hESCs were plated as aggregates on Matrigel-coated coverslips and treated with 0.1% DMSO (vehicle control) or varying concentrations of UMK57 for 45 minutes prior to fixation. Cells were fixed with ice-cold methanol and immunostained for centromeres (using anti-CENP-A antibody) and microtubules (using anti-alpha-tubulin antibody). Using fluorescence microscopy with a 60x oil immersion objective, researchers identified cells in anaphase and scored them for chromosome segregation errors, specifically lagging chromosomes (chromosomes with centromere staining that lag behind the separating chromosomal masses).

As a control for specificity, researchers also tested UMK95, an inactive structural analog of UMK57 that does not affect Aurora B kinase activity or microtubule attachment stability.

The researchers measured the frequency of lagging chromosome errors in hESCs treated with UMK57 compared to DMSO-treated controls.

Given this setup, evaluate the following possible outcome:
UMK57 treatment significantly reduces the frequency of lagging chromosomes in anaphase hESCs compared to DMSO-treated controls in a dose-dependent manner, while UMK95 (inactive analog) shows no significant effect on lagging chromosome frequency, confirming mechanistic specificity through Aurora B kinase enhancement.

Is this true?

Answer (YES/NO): NO